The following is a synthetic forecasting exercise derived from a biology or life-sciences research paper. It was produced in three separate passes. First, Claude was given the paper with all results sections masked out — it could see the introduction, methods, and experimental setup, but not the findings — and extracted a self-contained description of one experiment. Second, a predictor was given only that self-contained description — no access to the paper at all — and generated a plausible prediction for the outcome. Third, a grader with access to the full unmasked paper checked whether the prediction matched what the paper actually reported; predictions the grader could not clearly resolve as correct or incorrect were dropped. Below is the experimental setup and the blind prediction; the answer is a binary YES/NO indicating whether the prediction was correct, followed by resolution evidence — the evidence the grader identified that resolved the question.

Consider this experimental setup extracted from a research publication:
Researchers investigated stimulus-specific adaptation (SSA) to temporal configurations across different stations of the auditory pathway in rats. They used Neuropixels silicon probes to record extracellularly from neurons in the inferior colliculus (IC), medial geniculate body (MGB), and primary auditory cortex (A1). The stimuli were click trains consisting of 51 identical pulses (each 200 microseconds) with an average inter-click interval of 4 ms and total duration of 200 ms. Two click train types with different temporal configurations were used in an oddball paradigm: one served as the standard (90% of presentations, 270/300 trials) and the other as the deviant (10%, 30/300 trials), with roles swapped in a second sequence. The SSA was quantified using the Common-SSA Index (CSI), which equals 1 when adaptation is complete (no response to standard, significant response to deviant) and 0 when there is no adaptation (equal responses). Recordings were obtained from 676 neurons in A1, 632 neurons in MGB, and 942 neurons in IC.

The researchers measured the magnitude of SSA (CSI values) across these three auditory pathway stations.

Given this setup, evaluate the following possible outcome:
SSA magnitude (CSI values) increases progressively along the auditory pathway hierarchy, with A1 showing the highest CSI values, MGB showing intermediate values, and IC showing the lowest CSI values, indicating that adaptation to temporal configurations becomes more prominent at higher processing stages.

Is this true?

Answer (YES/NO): YES